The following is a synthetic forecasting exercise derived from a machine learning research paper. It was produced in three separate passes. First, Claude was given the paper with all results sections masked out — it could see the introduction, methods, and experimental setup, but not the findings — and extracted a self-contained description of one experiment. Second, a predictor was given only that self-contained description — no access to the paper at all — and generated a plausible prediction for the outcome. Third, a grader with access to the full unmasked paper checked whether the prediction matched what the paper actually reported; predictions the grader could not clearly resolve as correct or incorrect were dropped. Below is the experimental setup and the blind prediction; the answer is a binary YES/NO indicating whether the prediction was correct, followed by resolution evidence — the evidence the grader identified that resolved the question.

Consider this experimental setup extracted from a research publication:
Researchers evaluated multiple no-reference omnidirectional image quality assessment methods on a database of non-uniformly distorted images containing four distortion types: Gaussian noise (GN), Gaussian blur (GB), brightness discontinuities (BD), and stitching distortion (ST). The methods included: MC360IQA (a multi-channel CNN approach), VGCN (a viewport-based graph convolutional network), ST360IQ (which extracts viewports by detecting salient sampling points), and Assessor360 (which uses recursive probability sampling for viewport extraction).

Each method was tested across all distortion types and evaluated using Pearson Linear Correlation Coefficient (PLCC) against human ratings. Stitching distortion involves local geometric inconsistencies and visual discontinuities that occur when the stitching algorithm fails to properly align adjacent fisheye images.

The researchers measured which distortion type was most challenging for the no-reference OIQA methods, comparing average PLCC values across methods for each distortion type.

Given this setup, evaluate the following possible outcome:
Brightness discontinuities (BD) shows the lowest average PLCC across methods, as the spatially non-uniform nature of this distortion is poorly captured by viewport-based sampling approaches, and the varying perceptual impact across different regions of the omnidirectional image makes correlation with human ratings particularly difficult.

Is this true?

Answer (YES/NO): NO